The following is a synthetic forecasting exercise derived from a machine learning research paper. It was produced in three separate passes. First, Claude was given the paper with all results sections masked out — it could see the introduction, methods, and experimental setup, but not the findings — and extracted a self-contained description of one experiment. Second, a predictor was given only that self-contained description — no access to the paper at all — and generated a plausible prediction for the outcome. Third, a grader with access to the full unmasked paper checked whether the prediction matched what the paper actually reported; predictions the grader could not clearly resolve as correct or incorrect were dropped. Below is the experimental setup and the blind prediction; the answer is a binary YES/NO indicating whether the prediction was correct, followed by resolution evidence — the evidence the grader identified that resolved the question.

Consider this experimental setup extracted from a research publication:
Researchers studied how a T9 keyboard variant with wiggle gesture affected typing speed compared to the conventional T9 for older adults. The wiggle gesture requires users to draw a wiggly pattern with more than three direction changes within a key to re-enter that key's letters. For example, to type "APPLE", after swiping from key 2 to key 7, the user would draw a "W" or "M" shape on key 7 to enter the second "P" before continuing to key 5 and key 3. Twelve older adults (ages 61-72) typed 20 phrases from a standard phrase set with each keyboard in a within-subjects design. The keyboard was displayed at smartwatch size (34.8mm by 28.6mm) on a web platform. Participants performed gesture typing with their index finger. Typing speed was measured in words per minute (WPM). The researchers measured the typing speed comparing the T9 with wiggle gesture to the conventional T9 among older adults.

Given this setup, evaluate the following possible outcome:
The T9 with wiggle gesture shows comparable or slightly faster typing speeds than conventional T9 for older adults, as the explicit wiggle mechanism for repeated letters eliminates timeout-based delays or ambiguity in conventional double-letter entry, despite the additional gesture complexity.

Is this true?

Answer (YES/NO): NO